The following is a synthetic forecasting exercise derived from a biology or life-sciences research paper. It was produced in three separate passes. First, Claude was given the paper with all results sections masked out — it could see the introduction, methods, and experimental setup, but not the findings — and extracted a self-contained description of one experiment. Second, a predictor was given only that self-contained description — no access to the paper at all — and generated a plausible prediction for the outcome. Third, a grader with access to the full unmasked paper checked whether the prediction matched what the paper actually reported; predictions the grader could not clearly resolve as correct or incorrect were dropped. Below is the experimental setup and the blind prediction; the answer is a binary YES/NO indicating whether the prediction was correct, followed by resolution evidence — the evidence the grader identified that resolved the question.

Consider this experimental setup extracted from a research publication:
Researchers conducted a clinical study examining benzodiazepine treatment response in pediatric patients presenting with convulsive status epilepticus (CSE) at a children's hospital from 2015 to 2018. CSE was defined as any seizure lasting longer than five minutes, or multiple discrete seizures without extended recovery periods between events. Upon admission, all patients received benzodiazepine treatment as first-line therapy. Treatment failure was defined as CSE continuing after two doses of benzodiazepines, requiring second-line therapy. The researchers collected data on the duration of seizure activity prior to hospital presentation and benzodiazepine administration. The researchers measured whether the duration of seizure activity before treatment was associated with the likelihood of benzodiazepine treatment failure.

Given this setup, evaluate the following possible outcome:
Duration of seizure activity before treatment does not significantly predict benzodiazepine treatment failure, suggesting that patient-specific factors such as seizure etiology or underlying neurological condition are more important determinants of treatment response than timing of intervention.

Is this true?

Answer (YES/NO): NO